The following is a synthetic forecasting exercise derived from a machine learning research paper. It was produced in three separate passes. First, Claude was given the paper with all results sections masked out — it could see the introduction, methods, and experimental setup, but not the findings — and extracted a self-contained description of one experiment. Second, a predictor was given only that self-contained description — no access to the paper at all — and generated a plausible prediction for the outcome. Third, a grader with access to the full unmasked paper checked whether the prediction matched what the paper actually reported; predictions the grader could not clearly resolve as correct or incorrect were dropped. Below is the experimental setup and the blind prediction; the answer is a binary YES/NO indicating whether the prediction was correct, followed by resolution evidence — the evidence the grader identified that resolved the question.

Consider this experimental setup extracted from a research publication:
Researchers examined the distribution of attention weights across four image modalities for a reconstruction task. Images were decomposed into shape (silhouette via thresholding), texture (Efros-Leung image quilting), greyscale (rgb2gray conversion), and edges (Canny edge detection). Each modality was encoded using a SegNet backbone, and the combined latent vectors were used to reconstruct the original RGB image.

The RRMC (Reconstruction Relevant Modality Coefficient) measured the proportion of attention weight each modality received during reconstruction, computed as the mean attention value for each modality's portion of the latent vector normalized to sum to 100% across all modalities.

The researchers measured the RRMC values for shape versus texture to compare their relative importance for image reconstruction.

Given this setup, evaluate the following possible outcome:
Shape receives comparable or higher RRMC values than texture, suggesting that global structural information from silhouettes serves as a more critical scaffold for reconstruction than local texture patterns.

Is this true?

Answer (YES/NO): YES